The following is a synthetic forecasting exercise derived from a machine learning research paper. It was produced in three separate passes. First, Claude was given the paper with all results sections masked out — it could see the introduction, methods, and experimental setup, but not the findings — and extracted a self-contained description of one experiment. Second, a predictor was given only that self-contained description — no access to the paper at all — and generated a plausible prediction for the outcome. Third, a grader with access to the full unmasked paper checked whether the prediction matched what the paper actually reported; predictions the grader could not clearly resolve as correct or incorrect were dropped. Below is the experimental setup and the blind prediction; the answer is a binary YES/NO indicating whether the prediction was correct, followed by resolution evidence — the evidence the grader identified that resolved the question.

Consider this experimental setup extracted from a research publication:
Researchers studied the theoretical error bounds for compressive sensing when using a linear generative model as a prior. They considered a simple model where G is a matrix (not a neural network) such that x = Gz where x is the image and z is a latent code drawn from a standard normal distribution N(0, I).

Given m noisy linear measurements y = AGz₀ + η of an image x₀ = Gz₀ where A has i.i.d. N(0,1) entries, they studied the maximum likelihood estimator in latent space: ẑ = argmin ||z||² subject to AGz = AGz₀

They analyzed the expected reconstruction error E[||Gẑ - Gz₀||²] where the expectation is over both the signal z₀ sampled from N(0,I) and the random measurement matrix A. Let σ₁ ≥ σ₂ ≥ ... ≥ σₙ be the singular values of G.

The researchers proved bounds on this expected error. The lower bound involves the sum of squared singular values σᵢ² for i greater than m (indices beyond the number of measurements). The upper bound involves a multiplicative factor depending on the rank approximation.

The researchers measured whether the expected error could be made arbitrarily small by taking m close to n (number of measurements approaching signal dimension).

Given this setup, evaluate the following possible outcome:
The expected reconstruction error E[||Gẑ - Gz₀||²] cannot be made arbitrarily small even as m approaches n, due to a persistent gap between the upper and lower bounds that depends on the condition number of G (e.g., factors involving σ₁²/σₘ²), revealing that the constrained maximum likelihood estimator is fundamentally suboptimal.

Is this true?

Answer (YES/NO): NO